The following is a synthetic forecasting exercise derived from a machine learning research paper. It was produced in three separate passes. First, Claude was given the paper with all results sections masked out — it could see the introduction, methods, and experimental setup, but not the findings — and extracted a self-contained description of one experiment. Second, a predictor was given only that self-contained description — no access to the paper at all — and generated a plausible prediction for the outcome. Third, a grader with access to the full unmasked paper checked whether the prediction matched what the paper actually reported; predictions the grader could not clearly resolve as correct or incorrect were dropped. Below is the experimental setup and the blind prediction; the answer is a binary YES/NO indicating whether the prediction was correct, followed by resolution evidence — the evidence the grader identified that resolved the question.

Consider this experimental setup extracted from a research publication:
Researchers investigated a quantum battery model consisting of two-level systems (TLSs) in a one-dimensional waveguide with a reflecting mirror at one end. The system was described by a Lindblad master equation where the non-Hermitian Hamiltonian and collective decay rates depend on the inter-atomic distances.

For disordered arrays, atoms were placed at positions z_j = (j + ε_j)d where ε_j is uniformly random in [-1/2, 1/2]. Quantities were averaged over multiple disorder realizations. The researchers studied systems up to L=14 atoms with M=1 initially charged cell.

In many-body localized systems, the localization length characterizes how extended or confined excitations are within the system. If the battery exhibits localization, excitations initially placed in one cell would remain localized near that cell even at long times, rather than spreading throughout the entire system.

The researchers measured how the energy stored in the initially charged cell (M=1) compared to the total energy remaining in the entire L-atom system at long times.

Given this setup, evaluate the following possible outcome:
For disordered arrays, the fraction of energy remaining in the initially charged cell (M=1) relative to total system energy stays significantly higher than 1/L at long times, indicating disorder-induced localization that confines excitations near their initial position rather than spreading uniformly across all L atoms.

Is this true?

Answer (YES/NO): YES